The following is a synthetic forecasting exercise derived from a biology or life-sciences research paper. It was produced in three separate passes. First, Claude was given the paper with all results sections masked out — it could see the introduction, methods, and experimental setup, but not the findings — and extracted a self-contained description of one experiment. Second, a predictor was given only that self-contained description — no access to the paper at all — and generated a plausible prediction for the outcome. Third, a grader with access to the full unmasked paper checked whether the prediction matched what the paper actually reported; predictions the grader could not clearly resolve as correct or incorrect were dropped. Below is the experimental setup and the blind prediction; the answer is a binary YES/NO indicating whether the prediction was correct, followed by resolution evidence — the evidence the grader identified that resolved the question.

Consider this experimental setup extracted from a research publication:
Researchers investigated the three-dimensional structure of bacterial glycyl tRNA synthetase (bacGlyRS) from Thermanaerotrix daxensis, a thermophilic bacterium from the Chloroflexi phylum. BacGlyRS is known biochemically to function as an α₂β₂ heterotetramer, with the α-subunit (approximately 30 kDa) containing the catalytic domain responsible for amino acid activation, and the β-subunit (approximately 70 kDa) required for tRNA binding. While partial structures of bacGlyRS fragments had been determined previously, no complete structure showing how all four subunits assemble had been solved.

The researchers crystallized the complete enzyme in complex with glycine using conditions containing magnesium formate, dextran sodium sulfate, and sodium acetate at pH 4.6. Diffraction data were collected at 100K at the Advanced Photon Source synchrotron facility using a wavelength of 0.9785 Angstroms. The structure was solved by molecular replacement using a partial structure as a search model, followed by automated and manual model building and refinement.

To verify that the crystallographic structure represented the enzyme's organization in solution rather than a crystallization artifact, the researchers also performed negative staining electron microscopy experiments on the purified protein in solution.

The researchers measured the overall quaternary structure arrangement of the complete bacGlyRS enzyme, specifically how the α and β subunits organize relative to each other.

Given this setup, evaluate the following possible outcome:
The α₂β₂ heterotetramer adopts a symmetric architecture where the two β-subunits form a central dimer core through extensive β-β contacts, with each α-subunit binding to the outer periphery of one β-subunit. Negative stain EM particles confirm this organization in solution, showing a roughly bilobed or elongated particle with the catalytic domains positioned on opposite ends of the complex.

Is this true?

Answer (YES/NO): NO